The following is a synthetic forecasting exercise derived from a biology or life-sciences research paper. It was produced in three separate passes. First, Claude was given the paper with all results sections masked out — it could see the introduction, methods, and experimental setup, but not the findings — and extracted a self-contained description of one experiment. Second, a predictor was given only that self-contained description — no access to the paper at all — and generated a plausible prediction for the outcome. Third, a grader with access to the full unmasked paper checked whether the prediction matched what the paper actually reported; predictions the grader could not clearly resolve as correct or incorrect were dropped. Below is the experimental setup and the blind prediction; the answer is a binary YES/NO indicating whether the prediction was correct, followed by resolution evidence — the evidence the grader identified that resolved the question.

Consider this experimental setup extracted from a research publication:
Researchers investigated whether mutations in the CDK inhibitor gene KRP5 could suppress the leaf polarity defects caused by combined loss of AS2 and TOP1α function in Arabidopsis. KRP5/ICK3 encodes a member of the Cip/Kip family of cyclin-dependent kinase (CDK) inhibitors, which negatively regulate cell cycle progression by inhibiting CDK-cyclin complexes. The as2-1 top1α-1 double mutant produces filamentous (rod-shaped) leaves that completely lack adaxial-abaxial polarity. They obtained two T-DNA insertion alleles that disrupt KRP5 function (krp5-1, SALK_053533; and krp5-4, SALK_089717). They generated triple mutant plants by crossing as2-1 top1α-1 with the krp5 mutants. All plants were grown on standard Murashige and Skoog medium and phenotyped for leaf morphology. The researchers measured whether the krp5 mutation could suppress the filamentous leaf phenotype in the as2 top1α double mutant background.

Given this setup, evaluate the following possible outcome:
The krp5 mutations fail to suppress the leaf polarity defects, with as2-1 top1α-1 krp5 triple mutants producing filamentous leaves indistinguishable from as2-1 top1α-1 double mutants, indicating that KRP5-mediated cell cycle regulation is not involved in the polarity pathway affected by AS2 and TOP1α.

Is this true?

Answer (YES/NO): NO